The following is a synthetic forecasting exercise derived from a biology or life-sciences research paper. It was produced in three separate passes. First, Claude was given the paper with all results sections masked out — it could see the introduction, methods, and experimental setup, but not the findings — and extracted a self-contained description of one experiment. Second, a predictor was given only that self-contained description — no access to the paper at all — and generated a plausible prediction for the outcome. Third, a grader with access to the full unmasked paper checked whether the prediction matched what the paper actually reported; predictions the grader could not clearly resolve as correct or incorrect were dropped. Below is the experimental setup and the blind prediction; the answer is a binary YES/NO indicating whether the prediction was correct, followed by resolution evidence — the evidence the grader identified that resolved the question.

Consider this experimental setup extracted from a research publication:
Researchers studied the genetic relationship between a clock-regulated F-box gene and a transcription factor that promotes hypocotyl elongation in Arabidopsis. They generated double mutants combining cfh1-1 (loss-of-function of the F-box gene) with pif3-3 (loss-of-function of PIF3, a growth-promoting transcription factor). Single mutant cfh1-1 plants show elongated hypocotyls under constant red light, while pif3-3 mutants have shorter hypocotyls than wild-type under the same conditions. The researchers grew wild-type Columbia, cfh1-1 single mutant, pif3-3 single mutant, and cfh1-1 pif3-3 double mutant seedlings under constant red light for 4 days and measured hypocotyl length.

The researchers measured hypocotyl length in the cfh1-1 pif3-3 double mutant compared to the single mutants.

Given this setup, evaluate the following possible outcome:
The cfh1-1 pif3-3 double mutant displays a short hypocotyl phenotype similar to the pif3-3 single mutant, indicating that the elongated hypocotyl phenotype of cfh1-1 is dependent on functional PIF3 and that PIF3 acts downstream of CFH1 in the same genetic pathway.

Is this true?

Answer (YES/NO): YES